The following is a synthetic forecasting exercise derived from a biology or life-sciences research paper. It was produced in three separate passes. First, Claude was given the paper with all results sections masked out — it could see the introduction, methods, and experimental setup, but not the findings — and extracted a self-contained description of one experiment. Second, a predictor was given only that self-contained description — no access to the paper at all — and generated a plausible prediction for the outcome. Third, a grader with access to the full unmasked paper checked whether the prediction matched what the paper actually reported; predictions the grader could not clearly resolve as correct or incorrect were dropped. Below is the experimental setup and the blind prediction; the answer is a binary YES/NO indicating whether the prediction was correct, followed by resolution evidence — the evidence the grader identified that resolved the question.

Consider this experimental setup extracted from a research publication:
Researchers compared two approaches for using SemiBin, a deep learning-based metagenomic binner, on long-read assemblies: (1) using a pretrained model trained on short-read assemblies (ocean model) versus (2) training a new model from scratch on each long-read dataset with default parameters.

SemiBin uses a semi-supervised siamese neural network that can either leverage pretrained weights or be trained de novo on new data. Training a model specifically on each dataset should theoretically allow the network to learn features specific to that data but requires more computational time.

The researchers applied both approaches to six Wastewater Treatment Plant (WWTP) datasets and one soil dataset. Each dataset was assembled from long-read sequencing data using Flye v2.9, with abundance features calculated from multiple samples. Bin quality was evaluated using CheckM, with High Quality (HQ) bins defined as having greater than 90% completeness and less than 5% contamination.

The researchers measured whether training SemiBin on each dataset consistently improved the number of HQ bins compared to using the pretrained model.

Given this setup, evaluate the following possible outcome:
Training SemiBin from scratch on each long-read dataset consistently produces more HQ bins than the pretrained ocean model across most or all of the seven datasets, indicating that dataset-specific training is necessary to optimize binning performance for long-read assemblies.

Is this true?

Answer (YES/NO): NO